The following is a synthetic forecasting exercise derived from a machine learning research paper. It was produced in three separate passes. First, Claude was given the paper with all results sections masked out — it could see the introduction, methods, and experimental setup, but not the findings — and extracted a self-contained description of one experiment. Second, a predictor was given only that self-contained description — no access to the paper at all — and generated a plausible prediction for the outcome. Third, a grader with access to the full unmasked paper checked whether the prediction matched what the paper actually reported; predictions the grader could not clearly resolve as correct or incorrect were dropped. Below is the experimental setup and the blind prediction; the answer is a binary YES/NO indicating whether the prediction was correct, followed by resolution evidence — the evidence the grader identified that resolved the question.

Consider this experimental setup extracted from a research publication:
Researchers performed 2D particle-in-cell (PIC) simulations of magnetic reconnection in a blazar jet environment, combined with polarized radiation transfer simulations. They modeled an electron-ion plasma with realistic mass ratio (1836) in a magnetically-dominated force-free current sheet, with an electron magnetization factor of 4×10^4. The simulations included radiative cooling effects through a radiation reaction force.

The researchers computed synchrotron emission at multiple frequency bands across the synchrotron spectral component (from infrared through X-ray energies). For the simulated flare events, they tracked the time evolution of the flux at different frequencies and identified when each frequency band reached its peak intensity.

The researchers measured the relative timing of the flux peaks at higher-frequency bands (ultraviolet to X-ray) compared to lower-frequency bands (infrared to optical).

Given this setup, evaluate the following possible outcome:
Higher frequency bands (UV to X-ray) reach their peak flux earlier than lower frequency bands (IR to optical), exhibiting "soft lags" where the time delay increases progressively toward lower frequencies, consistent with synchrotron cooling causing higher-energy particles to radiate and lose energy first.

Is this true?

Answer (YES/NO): YES